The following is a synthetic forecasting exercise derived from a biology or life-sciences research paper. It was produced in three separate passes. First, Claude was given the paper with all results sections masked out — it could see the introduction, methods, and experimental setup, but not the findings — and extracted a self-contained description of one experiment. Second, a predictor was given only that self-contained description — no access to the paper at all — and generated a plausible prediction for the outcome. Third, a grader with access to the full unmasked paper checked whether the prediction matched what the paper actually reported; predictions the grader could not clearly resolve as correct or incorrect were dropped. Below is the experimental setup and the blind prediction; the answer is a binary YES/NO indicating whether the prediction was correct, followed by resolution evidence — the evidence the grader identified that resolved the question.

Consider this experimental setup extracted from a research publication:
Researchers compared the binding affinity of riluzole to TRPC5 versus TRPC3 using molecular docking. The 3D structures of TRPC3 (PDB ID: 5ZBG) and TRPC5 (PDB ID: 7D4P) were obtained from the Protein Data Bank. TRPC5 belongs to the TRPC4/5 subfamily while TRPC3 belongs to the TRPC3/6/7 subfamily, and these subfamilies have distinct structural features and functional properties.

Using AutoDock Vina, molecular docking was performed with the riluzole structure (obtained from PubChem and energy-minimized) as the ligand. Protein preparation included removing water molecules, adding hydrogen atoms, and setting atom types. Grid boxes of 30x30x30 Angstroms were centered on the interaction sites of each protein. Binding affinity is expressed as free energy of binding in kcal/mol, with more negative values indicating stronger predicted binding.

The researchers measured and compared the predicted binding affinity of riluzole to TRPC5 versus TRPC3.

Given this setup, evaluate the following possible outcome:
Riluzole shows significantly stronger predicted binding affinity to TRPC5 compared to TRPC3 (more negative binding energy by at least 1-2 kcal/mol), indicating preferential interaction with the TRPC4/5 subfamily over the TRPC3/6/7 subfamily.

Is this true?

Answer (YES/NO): NO